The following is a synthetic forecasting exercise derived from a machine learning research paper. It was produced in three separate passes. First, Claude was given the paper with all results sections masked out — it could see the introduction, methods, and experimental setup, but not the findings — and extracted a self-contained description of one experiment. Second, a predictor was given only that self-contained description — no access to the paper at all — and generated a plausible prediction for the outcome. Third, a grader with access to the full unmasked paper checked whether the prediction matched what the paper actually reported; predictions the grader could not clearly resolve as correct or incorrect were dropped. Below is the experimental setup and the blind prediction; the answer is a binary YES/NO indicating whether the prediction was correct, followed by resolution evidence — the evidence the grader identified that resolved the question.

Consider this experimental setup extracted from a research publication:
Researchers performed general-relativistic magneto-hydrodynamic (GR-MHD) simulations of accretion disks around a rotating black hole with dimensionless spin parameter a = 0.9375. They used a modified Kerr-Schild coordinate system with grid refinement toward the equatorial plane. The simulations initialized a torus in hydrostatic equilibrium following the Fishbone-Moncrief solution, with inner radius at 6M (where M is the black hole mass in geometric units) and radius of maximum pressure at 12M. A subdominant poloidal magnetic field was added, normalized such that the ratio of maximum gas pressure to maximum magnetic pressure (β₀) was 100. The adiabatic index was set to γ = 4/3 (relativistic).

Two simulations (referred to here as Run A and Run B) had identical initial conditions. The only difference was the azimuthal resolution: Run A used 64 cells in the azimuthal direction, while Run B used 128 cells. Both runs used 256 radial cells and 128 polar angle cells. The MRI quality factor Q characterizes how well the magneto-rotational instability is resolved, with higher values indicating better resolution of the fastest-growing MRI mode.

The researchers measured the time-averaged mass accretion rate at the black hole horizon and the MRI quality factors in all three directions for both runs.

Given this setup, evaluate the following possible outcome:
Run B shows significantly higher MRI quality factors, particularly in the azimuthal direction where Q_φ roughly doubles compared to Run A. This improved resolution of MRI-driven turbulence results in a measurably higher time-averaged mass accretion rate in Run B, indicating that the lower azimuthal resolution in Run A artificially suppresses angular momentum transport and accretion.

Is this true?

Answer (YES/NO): NO